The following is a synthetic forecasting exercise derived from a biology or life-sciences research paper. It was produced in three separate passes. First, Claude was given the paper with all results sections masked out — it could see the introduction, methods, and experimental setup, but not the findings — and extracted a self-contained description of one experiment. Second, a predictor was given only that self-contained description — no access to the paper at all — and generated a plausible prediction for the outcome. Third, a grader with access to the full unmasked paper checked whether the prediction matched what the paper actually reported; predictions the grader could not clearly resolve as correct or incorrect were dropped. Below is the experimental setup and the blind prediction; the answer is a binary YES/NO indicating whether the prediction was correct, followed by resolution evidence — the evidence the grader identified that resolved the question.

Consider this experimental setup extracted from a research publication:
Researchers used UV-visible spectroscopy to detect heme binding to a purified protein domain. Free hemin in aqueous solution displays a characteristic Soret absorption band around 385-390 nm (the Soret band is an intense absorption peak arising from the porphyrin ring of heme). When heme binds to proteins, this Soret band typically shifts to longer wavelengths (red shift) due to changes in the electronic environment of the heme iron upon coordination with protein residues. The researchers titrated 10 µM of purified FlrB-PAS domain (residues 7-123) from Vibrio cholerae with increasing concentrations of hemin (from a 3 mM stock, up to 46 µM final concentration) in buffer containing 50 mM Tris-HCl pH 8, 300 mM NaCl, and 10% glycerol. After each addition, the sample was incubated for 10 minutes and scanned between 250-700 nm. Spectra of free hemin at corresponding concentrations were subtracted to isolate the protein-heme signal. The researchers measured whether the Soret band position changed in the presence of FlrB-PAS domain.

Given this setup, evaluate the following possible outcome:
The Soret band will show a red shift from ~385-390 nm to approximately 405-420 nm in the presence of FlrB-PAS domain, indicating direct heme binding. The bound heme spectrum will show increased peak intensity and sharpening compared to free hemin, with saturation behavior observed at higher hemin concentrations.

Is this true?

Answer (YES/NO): NO